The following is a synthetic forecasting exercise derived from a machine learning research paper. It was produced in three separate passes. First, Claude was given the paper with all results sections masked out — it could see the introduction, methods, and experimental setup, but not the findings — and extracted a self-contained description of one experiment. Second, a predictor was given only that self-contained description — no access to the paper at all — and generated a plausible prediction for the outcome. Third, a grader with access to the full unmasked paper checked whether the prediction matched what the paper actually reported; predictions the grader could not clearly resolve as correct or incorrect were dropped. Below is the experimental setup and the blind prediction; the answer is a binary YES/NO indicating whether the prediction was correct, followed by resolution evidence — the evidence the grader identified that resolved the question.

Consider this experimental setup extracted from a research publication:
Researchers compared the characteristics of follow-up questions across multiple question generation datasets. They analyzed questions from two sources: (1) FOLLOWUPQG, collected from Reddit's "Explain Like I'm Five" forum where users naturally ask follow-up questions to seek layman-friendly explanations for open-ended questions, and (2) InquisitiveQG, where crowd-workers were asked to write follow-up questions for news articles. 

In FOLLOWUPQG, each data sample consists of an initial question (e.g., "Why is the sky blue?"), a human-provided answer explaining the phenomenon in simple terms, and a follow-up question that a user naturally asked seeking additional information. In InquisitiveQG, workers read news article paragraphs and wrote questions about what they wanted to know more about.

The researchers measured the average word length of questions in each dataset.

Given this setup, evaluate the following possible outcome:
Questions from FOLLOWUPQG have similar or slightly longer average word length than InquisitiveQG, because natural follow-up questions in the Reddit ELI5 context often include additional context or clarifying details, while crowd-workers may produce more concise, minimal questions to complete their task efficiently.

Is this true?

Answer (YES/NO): NO